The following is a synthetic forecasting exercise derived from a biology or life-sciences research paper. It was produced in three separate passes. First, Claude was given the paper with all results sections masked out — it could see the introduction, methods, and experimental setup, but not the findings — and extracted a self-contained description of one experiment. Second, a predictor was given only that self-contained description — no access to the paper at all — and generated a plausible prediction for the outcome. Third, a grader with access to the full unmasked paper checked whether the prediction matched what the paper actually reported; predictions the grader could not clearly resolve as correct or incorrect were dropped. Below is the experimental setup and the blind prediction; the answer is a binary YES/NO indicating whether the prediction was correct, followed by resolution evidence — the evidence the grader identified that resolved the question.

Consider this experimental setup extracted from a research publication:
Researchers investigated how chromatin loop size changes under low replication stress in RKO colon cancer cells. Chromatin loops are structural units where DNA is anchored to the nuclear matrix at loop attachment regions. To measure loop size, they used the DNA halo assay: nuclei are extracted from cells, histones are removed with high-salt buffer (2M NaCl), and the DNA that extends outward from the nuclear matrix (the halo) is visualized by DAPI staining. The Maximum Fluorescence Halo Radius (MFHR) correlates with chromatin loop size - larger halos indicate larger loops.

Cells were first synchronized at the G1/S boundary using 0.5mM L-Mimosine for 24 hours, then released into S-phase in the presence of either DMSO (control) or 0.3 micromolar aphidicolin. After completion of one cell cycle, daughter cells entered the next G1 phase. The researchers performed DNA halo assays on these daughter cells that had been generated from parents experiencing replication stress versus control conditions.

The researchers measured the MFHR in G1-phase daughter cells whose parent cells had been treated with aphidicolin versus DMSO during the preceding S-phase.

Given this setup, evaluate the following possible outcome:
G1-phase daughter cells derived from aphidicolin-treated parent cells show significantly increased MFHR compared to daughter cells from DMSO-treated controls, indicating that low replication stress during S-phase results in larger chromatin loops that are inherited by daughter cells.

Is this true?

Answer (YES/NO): NO